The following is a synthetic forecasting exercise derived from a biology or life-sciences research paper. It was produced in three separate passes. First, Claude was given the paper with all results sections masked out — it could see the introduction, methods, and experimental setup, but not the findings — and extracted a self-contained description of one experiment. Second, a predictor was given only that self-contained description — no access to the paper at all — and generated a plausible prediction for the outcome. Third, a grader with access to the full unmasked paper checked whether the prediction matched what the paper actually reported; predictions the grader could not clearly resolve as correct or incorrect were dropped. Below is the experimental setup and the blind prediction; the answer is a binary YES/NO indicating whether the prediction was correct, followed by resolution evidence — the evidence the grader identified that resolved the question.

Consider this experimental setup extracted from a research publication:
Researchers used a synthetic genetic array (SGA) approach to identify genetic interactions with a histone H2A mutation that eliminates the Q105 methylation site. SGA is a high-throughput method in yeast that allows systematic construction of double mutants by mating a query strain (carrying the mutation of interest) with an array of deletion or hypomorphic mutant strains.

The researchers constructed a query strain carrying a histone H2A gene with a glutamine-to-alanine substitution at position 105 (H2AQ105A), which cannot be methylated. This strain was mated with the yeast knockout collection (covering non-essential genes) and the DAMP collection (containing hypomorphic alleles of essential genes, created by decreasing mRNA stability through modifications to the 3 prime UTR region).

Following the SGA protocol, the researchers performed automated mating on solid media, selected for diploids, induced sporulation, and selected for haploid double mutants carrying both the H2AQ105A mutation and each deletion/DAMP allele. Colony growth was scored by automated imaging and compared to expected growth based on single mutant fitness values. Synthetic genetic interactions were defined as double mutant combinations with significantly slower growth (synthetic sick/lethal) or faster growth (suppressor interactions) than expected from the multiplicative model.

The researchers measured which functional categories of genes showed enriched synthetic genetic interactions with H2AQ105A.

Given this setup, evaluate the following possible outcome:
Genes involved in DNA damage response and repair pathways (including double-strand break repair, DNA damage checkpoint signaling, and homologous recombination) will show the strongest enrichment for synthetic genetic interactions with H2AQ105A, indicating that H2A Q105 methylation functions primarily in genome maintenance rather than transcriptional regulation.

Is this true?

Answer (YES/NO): NO